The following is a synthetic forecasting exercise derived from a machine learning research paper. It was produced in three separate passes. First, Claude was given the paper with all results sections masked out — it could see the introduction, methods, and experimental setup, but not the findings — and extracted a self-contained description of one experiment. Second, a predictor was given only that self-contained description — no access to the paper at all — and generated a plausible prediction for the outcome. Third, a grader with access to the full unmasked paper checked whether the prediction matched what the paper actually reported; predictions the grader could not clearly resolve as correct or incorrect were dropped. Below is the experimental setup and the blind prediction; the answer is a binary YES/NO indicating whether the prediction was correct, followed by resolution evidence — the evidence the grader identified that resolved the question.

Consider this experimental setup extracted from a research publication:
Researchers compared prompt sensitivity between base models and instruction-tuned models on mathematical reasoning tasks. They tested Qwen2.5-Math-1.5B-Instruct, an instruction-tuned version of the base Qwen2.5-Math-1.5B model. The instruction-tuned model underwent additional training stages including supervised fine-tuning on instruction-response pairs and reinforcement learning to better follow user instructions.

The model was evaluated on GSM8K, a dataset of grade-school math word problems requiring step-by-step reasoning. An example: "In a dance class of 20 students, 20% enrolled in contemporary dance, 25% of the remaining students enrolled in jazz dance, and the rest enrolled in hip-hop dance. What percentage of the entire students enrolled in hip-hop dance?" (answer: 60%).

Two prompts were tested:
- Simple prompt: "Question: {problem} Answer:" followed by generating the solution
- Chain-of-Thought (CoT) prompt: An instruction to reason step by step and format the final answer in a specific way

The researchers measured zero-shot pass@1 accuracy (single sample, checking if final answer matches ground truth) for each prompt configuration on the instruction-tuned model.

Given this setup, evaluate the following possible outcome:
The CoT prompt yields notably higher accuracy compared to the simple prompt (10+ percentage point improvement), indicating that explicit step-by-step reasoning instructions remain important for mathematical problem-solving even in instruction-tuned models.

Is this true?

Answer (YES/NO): YES